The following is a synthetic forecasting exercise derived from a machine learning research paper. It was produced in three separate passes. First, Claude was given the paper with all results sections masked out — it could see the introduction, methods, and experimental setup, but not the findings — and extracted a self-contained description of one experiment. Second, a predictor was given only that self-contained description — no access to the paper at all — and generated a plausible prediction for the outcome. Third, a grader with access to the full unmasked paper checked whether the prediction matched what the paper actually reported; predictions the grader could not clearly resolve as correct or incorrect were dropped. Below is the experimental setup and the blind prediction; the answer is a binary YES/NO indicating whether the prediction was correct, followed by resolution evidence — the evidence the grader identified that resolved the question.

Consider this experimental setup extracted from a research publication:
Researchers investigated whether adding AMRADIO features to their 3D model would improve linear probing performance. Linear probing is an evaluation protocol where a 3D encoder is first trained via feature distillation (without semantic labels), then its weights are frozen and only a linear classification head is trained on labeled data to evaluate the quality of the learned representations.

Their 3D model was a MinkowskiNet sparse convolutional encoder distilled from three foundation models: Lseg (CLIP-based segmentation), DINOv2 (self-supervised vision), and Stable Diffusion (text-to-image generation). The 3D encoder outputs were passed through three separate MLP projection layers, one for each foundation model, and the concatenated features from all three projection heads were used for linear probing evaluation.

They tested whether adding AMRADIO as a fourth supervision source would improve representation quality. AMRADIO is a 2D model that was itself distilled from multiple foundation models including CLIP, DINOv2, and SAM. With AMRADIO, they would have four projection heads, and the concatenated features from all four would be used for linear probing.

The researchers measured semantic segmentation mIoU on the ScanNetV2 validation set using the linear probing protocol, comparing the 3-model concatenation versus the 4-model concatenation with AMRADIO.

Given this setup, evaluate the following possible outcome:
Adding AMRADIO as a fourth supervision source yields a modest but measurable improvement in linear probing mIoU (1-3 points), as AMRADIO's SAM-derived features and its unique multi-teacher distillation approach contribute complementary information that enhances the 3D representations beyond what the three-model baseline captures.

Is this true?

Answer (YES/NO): NO